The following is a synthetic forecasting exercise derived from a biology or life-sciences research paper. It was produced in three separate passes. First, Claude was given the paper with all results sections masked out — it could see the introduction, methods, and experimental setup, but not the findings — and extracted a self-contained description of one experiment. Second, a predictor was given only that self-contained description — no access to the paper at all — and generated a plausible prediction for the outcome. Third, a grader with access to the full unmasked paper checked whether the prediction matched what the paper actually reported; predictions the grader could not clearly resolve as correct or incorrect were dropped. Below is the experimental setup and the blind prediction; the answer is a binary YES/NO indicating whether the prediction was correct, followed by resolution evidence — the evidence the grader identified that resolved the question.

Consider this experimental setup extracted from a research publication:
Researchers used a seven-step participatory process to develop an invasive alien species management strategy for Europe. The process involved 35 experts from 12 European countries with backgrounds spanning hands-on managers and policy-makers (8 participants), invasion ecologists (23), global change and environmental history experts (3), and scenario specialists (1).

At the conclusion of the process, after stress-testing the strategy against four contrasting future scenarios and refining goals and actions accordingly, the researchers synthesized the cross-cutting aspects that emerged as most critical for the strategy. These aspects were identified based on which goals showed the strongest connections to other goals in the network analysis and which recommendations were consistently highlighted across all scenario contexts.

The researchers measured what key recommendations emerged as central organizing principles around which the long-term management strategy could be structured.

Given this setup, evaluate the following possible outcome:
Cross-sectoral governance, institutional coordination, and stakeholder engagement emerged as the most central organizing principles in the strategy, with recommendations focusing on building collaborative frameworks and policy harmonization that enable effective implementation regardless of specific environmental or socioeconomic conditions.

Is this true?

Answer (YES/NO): NO